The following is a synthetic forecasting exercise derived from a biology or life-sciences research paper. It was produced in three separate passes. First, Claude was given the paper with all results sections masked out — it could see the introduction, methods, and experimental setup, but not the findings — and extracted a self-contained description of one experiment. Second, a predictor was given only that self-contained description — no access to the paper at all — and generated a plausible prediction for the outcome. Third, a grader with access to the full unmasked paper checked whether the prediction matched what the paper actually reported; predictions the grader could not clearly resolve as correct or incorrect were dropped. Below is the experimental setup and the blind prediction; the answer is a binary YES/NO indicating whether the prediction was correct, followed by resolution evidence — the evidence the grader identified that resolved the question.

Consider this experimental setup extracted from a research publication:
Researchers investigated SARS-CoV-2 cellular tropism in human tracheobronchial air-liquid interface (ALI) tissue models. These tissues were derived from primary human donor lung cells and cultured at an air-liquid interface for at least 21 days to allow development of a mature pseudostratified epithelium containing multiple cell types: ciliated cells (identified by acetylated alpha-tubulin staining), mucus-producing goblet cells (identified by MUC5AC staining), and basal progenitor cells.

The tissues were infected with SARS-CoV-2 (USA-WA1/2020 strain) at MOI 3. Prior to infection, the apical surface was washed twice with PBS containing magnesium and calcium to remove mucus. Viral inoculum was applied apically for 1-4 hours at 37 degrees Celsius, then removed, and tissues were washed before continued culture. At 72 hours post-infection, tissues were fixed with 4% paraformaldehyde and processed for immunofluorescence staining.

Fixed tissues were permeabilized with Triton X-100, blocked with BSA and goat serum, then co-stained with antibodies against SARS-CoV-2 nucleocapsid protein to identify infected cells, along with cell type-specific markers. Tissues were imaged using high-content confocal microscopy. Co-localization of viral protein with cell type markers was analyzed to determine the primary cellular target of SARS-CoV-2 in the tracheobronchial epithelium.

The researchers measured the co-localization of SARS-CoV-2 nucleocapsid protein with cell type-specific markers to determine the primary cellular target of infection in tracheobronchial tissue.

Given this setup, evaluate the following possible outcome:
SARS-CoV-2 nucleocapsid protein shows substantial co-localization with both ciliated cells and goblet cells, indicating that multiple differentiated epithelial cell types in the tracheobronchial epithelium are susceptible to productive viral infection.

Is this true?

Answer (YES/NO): YES